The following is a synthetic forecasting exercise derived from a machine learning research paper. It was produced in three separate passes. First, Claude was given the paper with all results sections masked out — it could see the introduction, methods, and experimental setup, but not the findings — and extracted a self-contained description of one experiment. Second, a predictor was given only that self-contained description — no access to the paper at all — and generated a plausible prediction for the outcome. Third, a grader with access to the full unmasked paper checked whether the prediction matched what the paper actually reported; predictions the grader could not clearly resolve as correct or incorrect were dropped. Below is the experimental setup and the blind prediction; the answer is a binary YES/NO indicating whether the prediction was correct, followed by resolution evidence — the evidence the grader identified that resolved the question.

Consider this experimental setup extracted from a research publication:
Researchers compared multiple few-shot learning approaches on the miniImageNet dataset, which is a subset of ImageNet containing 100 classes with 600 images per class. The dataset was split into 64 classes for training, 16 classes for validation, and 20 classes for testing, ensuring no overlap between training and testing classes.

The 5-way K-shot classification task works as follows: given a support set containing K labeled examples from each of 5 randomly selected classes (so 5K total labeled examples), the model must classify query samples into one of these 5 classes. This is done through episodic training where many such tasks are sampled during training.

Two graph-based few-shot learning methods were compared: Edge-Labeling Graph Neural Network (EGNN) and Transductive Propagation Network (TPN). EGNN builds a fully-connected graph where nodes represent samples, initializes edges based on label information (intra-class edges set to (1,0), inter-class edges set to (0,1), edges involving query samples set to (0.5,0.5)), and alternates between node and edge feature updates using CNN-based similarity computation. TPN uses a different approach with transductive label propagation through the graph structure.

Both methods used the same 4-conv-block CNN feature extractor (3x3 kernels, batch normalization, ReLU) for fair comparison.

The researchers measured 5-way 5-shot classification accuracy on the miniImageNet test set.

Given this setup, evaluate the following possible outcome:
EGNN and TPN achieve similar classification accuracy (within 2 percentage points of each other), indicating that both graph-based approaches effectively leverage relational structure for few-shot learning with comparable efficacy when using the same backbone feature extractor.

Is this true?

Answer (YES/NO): NO